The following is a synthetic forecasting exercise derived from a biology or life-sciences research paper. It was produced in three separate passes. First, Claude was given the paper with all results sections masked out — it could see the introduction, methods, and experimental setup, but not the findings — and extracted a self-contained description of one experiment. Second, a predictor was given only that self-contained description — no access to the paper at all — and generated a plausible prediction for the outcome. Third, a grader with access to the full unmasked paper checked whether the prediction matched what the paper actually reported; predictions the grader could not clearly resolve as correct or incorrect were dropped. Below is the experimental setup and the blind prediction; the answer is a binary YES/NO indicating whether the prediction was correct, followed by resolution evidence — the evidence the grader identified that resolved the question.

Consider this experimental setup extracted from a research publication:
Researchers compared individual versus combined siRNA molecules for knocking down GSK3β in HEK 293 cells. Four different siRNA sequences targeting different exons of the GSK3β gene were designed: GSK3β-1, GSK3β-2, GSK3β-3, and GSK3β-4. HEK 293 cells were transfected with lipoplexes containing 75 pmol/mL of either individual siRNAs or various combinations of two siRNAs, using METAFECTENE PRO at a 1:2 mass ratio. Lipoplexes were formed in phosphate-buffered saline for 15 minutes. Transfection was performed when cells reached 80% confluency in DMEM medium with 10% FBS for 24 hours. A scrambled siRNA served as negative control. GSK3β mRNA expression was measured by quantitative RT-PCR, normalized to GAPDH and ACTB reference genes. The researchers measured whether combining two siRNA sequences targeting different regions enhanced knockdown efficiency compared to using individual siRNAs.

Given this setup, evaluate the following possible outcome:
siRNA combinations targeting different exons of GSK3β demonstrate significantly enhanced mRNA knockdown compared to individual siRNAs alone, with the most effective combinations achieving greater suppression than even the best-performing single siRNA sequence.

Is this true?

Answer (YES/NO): NO